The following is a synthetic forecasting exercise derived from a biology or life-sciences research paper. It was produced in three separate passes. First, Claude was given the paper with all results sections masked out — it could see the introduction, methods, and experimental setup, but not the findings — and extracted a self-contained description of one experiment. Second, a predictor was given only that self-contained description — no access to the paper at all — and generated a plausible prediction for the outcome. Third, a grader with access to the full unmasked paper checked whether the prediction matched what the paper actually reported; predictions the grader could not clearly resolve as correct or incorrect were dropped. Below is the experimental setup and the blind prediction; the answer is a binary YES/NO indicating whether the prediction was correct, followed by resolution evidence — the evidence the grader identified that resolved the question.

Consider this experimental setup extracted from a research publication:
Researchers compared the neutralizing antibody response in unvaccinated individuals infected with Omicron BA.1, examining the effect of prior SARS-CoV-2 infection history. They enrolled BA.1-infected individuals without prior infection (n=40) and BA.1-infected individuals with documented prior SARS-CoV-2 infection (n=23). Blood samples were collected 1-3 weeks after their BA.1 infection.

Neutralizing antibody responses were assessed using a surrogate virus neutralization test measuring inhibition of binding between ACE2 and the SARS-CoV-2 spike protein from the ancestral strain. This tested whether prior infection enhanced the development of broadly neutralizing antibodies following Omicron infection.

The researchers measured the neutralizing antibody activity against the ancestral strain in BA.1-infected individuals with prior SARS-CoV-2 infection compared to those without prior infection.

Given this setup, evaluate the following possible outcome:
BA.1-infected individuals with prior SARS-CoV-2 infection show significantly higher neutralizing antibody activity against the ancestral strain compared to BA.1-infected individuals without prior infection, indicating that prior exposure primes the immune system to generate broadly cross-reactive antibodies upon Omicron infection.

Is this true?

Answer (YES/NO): YES